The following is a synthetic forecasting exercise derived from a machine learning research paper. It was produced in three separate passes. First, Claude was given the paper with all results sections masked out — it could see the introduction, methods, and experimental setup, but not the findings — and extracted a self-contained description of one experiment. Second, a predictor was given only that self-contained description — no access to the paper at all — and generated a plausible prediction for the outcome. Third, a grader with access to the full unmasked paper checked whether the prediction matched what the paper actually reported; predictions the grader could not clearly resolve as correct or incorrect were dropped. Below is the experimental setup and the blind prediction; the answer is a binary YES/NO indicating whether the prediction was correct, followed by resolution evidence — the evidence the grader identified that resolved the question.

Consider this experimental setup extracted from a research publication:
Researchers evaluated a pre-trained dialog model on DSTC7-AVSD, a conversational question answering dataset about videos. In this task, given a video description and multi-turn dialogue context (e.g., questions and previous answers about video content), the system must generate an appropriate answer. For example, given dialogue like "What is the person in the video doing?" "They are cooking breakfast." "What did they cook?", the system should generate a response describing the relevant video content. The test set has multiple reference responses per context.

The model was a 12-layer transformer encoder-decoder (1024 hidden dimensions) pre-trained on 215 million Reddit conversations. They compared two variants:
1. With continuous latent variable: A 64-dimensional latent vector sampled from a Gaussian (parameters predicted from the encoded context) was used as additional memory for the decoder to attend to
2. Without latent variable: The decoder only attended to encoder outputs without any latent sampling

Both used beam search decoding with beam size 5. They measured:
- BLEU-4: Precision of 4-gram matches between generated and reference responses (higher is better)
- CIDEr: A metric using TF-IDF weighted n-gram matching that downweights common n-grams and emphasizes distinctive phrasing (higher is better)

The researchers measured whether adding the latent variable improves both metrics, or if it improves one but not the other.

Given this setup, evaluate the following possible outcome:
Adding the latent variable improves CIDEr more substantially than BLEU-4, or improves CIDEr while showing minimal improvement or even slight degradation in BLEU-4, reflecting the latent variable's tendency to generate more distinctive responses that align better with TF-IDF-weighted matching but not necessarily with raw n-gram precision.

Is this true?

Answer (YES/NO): YES